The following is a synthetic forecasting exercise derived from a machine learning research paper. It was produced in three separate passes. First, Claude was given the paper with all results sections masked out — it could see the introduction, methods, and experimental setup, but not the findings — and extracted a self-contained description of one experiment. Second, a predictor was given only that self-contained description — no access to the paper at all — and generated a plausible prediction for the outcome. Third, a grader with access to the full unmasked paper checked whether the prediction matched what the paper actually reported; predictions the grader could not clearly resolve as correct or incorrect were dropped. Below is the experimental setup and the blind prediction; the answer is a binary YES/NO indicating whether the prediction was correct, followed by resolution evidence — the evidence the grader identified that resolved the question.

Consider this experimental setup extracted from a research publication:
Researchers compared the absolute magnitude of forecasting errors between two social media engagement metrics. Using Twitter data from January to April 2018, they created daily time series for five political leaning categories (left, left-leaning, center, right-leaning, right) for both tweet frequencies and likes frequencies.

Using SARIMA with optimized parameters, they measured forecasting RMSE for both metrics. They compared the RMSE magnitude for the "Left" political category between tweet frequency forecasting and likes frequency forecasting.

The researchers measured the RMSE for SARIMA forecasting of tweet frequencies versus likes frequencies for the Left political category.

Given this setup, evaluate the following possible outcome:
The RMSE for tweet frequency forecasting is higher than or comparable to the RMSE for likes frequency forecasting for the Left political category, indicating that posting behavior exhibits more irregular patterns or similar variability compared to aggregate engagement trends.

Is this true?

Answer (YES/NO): NO